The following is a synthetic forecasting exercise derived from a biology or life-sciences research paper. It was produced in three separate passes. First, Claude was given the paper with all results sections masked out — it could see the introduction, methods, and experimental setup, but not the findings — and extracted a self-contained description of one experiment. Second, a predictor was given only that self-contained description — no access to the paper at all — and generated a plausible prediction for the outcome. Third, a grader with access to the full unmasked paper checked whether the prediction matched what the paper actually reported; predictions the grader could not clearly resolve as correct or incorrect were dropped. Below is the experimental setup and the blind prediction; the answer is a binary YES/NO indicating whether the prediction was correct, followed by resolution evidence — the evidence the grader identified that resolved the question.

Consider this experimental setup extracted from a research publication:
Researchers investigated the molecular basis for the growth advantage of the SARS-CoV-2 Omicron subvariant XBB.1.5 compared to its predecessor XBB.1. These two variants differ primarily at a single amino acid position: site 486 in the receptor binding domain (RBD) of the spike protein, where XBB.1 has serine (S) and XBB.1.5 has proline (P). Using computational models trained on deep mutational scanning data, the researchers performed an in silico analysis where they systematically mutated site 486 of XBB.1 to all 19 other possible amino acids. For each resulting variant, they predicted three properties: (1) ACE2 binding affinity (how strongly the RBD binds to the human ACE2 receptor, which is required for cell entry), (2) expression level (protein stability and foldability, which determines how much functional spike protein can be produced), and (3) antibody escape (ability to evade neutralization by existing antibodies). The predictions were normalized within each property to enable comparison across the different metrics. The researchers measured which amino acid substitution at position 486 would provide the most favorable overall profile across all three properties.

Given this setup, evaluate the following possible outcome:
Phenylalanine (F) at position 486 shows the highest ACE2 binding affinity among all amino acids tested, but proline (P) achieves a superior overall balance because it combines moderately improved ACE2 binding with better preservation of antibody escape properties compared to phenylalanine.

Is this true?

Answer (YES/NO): NO